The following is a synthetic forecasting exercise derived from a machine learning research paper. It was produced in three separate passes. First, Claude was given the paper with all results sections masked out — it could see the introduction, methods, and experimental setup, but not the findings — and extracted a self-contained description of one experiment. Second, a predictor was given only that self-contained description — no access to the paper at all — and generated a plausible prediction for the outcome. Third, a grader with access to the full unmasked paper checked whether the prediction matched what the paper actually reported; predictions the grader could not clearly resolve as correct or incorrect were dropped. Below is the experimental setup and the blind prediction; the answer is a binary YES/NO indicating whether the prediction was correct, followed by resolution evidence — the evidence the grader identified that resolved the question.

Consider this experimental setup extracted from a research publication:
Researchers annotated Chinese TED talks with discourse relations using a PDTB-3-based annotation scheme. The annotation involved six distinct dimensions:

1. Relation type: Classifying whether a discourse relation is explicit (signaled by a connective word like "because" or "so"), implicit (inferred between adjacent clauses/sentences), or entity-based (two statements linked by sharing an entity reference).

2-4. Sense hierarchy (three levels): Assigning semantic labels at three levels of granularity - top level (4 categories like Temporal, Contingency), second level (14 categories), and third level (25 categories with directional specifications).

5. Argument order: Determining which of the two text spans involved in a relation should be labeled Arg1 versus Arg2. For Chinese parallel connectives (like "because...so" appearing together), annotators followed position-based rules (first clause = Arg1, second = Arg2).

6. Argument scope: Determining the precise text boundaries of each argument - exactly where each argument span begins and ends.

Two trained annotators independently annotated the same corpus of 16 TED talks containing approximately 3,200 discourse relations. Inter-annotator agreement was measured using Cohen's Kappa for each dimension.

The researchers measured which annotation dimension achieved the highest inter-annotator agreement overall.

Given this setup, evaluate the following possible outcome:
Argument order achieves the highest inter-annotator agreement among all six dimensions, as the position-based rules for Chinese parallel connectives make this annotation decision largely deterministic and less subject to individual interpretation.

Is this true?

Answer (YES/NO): YES